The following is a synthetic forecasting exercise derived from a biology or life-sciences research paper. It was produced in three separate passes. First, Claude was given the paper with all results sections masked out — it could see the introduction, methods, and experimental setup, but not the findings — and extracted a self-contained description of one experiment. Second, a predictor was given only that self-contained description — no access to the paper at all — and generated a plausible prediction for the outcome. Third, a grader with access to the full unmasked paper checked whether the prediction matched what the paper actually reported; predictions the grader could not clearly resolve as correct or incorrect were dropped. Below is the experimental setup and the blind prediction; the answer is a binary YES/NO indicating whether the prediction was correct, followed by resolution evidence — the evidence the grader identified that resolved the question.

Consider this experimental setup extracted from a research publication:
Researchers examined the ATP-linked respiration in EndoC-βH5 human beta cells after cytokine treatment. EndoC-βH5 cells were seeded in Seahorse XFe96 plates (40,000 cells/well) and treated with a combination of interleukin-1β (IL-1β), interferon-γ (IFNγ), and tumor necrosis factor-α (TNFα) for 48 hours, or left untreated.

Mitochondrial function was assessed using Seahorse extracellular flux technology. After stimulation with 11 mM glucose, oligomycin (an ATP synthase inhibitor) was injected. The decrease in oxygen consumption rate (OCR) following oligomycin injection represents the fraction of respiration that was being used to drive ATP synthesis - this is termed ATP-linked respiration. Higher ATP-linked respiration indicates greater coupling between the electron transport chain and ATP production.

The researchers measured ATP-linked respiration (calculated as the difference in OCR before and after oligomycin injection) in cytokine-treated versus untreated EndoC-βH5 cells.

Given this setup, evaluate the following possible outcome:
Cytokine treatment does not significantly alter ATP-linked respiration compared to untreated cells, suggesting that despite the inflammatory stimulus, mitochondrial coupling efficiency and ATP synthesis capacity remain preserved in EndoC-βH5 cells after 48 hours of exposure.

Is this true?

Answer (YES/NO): NO